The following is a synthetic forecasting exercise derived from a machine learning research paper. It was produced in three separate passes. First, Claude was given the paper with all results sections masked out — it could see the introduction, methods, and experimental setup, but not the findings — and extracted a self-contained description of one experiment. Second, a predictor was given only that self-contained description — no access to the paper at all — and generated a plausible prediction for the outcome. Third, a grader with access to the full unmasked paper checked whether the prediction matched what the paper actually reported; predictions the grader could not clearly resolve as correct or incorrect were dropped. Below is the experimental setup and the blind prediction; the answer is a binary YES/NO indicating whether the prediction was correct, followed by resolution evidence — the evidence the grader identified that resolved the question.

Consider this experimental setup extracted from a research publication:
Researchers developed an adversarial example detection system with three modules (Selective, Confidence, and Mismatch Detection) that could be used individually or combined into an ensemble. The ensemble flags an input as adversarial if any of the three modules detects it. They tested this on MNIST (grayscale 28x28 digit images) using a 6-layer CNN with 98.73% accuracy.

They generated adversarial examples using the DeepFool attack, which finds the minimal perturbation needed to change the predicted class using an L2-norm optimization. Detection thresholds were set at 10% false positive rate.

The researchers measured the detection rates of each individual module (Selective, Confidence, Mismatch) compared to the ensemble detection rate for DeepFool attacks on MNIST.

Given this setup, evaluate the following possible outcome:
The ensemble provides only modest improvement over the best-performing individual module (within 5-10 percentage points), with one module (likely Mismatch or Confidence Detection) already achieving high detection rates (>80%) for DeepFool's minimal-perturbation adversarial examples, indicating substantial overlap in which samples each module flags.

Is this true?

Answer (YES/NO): NO